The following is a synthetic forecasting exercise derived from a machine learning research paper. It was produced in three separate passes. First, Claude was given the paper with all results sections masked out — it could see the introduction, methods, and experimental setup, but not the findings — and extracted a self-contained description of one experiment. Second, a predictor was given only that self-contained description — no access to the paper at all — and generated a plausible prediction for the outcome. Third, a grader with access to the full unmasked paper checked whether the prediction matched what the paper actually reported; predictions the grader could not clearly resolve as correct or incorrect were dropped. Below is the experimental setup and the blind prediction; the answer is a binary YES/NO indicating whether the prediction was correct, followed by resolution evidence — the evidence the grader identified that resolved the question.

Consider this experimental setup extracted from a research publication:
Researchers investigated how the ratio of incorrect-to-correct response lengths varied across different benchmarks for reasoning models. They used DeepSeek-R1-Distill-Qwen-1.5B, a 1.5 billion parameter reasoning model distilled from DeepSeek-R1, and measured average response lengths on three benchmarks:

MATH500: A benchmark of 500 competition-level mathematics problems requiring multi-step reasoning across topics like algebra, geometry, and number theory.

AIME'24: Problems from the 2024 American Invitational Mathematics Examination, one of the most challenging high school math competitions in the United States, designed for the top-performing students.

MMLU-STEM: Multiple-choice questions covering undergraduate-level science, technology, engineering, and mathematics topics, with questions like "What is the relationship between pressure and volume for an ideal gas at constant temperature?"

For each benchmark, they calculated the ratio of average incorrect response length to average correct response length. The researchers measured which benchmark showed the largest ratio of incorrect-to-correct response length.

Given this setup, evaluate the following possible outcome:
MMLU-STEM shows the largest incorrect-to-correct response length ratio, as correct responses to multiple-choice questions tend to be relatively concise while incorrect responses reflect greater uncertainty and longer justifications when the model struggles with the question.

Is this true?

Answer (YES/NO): NO